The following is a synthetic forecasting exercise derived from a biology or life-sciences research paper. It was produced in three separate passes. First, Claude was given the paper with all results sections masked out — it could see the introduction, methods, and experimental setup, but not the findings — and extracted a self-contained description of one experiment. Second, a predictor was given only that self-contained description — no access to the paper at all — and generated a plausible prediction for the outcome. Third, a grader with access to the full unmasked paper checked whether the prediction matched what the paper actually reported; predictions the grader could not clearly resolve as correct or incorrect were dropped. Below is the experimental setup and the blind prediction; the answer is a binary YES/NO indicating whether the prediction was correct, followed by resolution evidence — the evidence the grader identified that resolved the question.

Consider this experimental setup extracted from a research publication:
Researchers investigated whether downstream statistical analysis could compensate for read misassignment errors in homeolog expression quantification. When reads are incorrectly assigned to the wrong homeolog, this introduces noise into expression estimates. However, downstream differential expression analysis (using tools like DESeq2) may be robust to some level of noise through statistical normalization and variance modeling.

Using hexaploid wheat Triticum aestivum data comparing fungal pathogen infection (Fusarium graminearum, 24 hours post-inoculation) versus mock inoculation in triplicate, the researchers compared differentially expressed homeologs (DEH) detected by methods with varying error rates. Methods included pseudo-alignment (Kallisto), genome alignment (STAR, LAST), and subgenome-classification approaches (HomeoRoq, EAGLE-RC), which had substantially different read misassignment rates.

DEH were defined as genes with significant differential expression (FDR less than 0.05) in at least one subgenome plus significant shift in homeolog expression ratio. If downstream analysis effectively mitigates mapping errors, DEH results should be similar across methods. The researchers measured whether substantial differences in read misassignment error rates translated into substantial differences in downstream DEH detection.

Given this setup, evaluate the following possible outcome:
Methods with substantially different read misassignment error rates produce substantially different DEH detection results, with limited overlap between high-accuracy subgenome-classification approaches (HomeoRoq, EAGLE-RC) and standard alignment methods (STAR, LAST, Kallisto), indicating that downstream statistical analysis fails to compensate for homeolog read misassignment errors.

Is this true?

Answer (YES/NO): YES